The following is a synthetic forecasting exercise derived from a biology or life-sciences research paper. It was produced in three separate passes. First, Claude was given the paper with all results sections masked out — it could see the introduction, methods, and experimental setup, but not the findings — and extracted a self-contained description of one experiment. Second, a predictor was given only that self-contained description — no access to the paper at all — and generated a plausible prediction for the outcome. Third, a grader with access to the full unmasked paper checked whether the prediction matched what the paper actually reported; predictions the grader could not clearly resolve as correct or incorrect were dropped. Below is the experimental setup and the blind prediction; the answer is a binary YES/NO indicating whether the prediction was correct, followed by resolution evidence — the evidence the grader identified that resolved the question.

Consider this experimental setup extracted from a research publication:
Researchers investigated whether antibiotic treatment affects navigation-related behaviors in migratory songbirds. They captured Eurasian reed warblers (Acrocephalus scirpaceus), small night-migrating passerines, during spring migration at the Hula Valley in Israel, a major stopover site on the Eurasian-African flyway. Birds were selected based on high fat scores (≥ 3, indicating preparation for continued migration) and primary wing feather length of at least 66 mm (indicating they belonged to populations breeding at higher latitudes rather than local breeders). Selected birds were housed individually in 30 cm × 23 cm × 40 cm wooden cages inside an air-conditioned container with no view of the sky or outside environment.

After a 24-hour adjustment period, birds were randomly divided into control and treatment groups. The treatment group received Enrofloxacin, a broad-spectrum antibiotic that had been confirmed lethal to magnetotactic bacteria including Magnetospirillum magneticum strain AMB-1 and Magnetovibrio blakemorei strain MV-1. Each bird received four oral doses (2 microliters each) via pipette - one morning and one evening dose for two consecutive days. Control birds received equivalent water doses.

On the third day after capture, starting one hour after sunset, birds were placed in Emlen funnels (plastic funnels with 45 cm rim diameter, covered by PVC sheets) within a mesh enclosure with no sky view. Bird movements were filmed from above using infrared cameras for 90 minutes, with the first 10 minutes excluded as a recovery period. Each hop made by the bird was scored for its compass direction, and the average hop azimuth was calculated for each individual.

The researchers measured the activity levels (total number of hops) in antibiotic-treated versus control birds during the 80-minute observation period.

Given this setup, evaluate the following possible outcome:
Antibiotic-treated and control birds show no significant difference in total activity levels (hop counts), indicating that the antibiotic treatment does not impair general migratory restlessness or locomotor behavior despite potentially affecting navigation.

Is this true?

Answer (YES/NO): YES